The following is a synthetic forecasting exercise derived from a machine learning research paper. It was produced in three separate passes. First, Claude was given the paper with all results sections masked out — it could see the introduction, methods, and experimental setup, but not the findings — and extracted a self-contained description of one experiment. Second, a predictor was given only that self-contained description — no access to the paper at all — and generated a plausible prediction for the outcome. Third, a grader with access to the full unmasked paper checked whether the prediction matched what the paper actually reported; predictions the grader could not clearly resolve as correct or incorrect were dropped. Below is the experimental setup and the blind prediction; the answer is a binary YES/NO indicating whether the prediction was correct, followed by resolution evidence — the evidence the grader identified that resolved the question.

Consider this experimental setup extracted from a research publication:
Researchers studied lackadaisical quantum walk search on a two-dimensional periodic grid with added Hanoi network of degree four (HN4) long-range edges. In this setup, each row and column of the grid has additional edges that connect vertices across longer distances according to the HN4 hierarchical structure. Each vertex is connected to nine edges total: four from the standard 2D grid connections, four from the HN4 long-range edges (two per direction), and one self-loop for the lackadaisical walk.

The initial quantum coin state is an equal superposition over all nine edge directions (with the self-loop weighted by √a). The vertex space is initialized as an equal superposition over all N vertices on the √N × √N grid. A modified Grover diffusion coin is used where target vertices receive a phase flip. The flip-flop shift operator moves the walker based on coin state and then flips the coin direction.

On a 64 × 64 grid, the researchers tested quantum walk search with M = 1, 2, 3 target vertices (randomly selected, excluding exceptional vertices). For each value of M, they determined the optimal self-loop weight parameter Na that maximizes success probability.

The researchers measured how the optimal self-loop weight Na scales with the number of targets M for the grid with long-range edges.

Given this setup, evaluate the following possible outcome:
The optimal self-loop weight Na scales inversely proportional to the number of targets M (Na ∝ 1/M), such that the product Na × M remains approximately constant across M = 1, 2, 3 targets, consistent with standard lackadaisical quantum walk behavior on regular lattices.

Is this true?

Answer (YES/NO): NO